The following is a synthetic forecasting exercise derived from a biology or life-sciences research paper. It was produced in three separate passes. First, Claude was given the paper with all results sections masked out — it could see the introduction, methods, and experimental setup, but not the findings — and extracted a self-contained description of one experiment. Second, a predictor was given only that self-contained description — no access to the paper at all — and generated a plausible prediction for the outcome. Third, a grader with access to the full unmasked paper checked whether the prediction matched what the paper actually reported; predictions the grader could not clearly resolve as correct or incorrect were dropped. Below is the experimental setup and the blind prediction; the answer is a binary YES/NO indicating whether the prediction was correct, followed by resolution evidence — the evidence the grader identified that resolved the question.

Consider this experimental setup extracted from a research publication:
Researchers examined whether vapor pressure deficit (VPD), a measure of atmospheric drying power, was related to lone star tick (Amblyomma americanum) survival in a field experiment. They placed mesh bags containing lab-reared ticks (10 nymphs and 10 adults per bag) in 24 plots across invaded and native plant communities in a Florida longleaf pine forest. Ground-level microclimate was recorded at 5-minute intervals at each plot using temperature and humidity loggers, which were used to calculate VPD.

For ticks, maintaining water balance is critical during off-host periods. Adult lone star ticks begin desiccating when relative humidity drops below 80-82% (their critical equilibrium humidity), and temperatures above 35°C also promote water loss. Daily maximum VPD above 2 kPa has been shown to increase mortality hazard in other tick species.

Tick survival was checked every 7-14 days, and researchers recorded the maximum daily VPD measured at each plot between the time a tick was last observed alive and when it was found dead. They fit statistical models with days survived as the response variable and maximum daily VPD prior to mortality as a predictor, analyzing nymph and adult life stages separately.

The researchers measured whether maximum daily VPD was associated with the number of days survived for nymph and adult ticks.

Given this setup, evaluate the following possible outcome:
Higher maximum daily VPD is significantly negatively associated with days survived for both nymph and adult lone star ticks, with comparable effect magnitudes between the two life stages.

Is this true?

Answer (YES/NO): NO